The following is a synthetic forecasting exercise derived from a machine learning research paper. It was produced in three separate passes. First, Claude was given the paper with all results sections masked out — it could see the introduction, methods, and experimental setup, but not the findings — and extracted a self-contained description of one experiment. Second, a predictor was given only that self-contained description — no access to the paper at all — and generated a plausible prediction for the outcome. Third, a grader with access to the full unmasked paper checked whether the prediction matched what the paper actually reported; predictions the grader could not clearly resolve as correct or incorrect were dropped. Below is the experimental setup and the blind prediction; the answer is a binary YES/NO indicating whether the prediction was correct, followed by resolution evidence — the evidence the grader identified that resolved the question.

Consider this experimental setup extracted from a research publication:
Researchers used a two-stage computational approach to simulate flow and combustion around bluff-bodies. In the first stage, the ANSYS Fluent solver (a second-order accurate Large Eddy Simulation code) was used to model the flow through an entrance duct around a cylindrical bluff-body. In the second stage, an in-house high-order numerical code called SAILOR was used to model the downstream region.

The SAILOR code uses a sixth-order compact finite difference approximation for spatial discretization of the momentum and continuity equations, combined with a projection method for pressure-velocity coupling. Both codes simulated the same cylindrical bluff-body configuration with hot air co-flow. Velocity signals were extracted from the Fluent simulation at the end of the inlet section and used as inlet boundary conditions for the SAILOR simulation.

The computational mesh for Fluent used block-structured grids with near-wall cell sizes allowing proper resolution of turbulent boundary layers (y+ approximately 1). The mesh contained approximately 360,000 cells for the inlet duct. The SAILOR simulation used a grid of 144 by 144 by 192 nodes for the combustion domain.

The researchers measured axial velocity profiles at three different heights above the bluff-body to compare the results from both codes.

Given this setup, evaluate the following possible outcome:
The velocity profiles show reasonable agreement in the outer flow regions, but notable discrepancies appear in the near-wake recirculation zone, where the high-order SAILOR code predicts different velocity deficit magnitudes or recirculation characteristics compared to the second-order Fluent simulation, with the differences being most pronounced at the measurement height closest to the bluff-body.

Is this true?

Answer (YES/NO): NO